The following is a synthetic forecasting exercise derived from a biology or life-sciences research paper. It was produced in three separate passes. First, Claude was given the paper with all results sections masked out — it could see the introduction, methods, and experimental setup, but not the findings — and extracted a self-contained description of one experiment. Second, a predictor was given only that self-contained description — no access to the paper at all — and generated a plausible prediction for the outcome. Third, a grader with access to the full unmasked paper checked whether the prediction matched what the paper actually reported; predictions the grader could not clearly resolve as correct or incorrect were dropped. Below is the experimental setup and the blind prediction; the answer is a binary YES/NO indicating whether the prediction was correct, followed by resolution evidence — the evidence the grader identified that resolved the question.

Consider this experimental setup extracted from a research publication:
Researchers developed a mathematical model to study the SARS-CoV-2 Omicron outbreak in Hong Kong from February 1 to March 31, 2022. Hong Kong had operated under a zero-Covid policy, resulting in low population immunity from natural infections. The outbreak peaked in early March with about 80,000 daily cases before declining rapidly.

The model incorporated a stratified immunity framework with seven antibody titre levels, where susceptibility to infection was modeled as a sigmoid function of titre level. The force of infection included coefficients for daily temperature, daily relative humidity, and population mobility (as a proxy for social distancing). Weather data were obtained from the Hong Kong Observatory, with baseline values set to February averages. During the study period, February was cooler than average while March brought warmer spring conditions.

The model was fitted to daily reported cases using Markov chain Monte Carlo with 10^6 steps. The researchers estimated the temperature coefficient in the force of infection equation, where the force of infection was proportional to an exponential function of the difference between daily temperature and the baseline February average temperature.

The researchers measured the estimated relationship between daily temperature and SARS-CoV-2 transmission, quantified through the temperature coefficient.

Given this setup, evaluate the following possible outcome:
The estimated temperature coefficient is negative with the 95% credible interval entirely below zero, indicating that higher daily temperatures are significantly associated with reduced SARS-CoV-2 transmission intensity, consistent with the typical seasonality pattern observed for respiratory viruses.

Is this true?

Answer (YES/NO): YES